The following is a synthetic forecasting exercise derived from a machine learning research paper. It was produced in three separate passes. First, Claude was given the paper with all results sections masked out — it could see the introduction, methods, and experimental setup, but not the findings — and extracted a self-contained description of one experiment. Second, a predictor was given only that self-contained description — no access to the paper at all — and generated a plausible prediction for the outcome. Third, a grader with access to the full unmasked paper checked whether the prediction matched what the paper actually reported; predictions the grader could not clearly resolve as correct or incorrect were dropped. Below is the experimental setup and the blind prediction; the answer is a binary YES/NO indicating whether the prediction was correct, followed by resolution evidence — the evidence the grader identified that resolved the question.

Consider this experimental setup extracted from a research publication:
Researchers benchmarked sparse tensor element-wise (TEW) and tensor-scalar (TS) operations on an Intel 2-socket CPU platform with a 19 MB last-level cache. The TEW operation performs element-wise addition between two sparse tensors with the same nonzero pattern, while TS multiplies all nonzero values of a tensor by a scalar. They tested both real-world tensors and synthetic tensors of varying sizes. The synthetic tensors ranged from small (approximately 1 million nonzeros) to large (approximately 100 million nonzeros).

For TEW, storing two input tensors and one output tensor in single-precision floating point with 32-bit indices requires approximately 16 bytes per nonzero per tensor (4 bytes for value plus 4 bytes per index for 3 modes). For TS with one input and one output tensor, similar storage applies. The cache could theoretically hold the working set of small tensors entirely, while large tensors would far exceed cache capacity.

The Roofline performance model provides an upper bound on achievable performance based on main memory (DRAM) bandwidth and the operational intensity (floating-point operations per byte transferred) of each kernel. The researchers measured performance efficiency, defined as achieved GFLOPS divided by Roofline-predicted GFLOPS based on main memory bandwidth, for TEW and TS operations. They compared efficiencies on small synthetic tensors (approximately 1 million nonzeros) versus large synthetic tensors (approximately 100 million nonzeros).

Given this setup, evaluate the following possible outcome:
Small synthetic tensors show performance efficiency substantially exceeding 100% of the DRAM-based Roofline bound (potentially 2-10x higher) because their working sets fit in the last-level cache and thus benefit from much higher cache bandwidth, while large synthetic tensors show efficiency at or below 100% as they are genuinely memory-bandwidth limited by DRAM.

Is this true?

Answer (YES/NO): YES